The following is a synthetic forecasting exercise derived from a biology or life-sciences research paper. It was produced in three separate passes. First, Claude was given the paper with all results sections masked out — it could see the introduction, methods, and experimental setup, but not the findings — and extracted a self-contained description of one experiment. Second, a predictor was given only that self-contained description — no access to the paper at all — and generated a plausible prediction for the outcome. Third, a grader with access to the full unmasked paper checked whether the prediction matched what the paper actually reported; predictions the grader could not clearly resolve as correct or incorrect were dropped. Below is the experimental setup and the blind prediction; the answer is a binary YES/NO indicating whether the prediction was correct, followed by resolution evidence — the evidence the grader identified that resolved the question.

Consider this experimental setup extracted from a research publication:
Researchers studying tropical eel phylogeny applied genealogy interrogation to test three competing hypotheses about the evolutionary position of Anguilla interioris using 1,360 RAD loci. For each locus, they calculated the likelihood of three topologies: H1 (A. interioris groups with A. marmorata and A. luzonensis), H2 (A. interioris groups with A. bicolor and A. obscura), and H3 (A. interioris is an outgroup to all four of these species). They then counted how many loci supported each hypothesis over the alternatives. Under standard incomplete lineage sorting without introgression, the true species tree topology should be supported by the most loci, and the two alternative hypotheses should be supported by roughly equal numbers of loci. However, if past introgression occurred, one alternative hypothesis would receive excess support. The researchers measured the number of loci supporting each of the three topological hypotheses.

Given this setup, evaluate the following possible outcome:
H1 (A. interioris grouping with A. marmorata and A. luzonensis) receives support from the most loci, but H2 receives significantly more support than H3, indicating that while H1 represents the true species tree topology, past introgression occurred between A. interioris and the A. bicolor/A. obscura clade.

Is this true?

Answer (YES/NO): NO